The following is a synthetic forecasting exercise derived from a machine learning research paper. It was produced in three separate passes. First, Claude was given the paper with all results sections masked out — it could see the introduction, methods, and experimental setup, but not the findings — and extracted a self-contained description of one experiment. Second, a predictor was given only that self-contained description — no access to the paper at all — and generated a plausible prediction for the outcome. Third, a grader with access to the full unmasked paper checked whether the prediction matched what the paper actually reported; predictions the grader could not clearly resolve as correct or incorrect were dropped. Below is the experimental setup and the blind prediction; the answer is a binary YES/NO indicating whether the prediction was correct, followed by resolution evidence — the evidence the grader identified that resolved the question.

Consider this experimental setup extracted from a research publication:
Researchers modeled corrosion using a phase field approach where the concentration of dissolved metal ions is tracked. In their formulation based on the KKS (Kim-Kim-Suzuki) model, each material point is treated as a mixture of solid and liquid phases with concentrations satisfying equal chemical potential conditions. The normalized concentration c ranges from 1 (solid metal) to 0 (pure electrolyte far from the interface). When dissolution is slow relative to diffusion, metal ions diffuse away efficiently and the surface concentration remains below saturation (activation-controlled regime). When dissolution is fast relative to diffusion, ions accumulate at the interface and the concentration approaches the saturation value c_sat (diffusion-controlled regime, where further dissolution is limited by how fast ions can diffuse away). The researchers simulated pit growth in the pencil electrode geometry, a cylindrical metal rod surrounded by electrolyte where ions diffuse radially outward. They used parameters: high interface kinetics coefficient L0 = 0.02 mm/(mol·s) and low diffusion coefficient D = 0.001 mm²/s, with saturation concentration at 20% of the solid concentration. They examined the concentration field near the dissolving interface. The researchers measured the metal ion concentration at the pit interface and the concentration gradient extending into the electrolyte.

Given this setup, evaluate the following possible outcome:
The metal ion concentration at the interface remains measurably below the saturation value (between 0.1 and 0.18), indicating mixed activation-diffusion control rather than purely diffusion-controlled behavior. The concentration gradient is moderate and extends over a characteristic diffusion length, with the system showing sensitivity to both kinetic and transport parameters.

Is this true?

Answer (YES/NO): NO